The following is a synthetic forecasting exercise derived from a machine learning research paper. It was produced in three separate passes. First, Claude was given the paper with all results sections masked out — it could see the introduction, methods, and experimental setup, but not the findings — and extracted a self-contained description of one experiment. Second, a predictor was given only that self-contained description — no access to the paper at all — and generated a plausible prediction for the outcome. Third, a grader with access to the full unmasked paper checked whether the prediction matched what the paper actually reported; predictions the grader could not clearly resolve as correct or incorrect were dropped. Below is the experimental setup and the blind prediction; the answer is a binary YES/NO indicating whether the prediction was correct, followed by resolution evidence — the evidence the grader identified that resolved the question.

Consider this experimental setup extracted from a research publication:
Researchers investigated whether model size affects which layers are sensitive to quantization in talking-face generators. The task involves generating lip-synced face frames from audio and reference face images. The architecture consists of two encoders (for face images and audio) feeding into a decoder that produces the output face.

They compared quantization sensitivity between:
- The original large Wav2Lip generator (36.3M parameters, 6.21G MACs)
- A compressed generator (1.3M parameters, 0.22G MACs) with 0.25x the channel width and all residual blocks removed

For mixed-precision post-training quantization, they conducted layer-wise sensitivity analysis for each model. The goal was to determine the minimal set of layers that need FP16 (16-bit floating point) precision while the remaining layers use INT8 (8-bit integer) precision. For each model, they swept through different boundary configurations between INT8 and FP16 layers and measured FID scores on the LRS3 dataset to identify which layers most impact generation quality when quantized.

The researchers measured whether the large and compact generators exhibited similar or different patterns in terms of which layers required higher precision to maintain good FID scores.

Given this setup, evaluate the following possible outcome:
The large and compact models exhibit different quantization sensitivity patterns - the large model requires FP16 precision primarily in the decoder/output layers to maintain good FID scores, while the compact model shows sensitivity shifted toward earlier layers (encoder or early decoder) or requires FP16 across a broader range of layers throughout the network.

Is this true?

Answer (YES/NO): NO